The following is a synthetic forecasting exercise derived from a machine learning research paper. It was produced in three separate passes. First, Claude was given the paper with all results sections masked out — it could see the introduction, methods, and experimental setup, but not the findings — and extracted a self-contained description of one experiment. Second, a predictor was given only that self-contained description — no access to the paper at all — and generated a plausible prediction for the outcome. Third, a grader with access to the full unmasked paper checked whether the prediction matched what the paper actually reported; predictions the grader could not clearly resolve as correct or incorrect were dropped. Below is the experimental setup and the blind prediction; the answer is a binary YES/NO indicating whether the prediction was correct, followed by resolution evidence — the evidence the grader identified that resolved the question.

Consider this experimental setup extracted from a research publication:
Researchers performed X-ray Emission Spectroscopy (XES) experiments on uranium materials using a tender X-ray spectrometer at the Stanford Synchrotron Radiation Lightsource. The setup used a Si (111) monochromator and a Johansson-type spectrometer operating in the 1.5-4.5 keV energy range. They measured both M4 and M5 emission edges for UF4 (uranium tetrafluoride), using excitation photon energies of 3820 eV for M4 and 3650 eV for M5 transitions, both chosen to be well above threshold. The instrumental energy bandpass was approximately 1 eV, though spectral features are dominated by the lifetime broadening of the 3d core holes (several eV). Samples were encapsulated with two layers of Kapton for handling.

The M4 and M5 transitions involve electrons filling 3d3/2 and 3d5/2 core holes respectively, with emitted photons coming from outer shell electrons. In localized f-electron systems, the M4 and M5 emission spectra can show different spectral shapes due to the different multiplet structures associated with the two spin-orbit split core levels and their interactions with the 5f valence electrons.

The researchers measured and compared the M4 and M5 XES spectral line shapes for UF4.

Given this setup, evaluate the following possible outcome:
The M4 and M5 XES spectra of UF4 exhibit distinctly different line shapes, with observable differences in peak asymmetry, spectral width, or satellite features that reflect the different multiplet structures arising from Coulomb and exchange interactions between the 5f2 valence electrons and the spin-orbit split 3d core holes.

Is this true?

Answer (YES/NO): NO